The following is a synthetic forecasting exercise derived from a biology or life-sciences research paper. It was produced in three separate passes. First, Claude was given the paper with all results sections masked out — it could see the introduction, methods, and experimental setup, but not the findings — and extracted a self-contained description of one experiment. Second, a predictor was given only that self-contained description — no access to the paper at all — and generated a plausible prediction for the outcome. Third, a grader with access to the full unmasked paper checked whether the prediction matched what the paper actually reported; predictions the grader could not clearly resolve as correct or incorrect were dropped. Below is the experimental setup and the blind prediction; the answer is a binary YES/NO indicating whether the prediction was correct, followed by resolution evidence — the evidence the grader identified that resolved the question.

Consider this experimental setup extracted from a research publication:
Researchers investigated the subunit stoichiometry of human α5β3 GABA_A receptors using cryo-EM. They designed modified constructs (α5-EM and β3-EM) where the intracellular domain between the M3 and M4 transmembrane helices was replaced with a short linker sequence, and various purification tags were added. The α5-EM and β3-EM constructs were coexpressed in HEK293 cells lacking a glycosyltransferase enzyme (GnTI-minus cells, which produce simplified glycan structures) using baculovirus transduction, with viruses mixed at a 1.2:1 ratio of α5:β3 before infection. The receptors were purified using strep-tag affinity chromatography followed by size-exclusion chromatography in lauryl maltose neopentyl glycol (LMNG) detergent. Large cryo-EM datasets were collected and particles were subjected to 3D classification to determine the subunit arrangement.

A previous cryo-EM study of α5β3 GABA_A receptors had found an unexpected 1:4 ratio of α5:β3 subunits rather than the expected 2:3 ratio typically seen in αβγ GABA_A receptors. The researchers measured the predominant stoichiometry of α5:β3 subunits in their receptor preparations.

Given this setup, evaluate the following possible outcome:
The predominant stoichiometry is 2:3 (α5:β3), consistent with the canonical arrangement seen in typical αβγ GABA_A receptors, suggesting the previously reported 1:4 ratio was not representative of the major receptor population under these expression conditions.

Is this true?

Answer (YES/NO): YES